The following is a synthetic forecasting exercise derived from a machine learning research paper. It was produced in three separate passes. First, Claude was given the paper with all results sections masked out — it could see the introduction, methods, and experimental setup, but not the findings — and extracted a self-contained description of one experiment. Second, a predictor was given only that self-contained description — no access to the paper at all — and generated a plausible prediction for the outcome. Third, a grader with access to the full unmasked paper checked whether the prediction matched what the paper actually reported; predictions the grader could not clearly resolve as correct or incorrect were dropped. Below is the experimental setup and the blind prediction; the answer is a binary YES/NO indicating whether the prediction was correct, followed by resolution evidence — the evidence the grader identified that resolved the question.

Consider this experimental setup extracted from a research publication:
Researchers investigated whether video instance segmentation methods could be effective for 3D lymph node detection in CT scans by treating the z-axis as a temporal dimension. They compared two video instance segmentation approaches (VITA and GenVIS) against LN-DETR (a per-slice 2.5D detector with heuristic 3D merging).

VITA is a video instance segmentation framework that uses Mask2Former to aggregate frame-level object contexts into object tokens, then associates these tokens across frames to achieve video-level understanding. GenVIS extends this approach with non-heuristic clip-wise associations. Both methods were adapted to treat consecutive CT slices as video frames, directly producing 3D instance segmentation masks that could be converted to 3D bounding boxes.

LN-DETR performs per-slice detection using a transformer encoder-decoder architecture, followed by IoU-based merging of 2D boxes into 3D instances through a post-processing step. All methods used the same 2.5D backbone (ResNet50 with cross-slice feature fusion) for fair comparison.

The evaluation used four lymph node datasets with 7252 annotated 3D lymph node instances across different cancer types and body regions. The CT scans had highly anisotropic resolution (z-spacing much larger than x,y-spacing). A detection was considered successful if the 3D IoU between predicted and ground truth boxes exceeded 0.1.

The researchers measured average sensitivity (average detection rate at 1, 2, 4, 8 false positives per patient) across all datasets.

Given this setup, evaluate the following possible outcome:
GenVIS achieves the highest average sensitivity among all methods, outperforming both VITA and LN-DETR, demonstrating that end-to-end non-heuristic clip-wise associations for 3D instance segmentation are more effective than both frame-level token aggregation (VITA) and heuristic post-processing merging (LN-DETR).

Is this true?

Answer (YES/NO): NO